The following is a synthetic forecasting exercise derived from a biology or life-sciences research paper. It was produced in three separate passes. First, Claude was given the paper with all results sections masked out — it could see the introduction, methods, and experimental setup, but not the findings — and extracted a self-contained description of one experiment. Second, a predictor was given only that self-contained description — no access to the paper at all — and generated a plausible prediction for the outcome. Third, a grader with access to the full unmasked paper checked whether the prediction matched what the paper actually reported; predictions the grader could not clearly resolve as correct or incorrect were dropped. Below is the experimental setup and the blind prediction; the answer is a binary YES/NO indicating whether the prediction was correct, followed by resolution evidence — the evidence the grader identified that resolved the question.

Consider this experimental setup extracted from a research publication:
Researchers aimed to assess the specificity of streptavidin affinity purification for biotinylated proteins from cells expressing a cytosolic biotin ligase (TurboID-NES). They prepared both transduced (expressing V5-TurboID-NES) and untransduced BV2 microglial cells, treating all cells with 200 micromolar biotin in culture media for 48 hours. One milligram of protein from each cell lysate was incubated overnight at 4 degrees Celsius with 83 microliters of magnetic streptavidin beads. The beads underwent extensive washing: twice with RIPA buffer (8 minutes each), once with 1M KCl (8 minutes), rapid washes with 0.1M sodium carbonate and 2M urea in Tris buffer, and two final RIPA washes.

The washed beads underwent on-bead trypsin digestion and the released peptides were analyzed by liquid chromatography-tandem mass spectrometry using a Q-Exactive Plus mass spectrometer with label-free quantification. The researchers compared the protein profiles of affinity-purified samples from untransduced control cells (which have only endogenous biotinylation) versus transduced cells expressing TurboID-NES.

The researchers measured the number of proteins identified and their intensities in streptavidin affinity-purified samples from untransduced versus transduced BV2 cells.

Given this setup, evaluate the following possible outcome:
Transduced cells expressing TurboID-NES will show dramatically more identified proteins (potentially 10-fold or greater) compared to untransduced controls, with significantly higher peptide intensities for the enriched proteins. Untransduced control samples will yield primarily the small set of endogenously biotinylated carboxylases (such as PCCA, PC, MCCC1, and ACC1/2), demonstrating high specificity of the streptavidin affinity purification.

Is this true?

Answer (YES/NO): YES